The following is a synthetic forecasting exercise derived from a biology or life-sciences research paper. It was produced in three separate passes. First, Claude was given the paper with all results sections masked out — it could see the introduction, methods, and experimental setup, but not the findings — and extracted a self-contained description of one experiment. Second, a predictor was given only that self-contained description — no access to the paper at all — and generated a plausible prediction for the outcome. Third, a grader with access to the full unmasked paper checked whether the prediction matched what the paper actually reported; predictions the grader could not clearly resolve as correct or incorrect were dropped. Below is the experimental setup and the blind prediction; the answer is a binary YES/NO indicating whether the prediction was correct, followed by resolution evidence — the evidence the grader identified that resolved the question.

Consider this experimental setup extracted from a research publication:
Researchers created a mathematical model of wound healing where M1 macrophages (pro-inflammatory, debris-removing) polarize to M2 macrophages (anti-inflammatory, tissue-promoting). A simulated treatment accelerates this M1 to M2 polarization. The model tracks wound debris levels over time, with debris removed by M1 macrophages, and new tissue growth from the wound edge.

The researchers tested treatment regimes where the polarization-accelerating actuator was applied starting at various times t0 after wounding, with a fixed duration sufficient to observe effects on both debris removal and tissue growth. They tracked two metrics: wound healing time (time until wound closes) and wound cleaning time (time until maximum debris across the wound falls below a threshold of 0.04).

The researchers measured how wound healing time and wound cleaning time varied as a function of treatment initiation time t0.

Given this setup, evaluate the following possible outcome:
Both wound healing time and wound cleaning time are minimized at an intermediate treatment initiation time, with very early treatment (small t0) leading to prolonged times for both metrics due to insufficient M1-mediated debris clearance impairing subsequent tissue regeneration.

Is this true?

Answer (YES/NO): NO